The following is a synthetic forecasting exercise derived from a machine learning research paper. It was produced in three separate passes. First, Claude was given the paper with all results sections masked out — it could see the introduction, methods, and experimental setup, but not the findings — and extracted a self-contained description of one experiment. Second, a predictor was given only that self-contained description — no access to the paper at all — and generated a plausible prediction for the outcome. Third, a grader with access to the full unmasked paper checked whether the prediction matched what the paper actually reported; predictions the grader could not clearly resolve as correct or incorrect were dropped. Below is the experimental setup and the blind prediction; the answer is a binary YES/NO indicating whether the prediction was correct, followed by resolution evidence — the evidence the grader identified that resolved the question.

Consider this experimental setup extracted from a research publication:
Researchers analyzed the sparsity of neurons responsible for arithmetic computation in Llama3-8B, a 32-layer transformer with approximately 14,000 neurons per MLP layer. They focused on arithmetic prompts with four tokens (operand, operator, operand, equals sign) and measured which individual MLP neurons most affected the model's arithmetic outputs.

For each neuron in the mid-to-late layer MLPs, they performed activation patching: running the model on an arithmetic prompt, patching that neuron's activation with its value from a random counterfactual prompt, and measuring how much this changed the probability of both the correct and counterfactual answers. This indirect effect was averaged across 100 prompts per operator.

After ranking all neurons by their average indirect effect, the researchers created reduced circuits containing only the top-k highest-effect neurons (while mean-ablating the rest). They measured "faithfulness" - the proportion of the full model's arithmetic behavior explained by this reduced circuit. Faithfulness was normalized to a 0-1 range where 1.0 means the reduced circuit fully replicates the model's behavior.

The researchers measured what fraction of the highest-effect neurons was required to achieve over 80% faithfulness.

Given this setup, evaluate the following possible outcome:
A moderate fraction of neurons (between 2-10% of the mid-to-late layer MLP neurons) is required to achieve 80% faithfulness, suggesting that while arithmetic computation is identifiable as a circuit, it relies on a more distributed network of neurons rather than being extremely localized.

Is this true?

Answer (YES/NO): NO